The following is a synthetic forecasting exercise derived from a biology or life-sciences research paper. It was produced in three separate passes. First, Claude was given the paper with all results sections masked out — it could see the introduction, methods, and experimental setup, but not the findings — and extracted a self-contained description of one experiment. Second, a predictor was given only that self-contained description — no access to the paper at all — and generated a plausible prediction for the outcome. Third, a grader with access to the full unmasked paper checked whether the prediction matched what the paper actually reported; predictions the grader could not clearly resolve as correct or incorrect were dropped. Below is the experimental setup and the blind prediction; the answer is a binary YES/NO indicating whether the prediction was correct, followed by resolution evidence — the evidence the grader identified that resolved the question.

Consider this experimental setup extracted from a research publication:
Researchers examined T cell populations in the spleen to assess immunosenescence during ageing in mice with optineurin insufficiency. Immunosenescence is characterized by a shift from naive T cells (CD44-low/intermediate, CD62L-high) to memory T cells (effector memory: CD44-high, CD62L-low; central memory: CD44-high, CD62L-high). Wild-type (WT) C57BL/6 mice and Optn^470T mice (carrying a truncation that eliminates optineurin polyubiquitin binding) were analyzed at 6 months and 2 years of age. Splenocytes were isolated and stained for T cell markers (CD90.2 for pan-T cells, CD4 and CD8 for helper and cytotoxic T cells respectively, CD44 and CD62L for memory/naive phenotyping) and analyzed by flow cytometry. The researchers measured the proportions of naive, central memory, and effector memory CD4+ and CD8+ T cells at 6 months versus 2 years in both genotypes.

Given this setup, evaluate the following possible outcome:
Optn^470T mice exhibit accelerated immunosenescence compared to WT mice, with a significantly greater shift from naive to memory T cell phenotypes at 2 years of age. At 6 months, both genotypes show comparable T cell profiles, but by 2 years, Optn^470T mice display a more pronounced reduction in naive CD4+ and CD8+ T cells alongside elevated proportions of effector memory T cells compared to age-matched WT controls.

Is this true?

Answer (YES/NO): NO